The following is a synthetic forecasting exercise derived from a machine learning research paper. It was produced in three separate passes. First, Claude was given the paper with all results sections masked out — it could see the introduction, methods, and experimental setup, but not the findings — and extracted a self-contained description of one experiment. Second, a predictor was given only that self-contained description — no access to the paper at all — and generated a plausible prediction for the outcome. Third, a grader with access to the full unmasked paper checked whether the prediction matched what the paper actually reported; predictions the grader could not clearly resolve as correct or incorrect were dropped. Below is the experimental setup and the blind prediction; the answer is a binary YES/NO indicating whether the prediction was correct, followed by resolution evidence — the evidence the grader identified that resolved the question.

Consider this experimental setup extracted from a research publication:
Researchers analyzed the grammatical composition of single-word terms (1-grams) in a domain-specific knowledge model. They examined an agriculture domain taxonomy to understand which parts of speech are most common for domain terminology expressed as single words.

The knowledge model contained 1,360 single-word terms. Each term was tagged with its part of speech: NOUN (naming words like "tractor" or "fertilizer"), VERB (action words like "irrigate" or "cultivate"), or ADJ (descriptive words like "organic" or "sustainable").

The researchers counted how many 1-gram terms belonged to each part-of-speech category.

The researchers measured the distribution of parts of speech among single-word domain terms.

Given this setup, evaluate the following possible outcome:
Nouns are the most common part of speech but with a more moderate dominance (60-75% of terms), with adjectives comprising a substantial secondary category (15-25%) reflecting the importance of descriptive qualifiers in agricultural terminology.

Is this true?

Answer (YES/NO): NO